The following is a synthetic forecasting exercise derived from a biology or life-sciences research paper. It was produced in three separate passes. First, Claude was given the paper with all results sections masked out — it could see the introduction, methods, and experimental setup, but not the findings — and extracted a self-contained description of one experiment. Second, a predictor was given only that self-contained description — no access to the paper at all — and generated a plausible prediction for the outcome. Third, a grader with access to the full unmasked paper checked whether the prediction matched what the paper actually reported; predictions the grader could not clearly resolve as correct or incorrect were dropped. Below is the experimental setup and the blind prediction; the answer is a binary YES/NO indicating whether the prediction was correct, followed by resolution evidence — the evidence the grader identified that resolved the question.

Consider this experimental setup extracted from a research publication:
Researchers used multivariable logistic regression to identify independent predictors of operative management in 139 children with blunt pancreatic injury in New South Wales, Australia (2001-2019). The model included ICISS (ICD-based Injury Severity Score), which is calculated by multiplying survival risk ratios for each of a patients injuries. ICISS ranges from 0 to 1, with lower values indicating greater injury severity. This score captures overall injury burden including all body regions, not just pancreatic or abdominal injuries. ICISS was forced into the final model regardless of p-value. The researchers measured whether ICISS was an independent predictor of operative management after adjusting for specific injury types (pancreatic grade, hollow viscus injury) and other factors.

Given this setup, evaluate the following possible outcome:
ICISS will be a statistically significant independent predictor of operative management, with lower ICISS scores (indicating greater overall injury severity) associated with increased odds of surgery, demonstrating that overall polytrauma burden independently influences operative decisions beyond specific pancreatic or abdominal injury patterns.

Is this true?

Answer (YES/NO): NO